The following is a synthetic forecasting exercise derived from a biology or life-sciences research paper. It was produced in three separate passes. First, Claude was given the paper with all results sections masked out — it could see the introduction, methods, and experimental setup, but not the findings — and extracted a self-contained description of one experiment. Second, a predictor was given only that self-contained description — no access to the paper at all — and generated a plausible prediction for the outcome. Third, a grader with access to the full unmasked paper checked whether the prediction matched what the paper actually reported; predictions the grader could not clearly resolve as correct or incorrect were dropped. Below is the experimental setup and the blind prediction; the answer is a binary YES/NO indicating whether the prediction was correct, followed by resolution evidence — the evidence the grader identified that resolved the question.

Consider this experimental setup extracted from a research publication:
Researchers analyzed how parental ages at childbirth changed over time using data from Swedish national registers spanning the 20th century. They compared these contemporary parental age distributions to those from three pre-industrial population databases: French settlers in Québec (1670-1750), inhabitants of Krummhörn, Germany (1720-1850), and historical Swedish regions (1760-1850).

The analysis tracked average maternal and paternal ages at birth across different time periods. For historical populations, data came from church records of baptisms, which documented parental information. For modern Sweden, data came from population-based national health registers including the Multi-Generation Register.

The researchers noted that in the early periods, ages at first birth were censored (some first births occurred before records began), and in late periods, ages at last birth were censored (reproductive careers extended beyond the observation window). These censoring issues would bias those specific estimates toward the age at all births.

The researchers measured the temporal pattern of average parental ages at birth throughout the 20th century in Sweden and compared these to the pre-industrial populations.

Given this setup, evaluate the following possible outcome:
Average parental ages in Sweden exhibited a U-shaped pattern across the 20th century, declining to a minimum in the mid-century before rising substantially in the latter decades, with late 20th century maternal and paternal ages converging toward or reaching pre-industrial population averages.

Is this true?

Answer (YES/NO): NO